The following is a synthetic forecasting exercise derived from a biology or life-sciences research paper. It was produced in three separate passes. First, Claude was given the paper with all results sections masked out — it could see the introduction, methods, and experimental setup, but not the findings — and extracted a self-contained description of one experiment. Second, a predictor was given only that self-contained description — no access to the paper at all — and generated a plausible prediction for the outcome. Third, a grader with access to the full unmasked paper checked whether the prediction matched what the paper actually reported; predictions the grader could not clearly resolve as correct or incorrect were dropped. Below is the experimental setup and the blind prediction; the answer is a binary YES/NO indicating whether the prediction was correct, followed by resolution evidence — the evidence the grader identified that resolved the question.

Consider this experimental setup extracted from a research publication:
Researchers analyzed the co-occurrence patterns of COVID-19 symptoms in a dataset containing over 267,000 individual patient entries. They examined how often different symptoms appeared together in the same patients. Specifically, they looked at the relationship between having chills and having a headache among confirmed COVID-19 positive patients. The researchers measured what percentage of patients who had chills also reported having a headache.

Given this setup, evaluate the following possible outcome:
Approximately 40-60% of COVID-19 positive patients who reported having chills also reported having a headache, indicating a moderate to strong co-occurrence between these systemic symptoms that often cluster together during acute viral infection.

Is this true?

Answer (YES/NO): NO